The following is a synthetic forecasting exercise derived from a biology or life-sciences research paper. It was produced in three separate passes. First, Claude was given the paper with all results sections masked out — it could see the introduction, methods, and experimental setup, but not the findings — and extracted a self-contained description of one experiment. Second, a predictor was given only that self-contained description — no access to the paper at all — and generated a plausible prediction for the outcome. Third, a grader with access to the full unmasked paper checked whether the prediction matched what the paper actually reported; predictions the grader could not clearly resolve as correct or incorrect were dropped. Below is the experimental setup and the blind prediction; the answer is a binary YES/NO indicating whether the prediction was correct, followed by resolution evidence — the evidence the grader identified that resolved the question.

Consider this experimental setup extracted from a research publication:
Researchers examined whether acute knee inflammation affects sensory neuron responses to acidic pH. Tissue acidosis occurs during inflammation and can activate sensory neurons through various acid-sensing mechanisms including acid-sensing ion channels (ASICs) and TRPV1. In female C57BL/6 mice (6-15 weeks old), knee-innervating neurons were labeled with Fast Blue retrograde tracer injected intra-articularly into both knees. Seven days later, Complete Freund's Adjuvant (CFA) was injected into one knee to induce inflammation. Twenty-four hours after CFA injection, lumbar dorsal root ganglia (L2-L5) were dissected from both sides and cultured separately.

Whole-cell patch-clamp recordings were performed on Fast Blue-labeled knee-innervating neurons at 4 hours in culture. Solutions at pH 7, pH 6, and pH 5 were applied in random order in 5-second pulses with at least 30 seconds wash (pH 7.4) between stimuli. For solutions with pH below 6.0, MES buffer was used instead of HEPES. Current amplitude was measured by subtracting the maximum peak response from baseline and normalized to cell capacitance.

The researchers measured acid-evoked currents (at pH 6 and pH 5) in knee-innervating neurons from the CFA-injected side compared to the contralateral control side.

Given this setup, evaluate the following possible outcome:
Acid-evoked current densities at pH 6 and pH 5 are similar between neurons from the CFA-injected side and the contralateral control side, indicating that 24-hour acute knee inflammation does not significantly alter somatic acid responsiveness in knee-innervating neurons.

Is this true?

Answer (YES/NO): YES